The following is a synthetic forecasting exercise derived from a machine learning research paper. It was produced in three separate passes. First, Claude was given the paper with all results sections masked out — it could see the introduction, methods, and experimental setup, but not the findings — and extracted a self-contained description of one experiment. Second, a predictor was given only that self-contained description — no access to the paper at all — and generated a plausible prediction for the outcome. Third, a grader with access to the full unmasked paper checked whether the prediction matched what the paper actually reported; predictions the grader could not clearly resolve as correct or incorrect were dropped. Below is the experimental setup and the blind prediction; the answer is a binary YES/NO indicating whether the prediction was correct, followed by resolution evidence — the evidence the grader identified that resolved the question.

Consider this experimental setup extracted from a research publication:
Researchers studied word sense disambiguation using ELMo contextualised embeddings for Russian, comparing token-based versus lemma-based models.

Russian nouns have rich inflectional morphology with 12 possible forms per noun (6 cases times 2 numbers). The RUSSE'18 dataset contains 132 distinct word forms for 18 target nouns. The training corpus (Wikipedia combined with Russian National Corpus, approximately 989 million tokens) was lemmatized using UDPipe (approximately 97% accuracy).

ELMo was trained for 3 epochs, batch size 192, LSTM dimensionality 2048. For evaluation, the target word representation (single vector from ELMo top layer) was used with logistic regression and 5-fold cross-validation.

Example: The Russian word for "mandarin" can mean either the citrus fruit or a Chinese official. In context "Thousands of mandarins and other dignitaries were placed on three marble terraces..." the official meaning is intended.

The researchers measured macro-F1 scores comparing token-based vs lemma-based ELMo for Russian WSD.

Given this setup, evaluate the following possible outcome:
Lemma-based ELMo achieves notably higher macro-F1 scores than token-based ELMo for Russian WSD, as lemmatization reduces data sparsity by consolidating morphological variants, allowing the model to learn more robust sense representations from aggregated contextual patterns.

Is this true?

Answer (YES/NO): NO